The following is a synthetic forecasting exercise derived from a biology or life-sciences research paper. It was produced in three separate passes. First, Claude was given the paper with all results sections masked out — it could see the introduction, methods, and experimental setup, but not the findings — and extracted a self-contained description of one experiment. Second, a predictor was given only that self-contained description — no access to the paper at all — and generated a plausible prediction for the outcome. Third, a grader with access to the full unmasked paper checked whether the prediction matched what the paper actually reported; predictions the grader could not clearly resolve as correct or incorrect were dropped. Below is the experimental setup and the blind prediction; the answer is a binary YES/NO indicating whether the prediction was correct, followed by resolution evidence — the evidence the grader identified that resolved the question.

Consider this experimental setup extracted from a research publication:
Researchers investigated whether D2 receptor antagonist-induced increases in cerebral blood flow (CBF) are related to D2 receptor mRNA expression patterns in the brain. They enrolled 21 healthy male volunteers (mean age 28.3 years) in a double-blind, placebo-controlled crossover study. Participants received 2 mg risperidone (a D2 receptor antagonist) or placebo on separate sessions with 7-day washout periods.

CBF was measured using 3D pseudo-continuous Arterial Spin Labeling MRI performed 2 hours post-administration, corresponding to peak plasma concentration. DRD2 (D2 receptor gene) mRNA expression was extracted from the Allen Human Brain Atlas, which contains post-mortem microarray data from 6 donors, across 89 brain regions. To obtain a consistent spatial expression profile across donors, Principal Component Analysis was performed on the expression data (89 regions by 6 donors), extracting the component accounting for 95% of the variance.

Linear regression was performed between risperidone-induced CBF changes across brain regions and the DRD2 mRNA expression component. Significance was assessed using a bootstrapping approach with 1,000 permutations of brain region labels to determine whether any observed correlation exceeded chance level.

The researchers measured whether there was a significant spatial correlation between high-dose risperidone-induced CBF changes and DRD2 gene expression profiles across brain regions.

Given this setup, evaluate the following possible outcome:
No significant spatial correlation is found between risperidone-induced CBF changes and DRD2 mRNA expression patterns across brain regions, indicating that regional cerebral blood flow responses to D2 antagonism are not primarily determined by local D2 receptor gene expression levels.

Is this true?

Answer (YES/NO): NO